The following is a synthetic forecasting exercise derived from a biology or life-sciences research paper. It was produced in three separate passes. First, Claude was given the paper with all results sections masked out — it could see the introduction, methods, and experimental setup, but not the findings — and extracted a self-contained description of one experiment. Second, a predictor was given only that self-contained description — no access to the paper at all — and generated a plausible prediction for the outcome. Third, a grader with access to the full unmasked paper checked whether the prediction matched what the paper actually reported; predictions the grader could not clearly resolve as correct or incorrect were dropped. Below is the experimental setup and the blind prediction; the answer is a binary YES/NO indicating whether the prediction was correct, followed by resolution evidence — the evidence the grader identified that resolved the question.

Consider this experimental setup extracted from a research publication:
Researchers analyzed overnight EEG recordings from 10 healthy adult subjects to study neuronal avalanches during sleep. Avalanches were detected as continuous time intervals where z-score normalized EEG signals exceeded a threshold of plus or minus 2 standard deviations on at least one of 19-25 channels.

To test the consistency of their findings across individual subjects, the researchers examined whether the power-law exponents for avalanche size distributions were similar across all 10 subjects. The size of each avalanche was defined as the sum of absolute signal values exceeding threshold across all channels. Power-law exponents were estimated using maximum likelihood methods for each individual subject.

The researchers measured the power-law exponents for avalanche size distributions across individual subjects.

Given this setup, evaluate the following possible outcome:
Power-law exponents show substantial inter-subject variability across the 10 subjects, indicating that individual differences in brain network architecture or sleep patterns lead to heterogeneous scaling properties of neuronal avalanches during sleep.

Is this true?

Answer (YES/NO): NO